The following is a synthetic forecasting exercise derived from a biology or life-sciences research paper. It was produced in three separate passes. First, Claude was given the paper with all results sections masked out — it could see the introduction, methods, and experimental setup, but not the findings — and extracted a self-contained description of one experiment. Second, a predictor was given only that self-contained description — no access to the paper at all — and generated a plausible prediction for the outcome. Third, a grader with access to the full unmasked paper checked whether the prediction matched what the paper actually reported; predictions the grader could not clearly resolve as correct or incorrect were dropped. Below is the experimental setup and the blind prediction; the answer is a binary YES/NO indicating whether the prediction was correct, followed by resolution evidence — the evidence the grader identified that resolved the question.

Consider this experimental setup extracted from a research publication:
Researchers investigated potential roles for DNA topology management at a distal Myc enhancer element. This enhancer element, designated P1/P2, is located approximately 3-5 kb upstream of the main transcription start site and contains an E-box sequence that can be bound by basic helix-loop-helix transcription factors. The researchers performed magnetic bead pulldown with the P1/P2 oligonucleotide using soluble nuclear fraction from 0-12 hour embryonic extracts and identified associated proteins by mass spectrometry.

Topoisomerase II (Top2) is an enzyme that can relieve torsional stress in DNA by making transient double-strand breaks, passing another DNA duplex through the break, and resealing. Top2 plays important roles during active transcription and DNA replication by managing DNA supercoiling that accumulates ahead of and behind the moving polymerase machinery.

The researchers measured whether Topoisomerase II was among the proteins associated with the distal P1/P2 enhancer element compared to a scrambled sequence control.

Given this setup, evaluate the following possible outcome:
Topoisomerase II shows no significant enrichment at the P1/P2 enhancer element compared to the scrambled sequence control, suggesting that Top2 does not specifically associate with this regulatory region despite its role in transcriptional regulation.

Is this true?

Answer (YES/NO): NO